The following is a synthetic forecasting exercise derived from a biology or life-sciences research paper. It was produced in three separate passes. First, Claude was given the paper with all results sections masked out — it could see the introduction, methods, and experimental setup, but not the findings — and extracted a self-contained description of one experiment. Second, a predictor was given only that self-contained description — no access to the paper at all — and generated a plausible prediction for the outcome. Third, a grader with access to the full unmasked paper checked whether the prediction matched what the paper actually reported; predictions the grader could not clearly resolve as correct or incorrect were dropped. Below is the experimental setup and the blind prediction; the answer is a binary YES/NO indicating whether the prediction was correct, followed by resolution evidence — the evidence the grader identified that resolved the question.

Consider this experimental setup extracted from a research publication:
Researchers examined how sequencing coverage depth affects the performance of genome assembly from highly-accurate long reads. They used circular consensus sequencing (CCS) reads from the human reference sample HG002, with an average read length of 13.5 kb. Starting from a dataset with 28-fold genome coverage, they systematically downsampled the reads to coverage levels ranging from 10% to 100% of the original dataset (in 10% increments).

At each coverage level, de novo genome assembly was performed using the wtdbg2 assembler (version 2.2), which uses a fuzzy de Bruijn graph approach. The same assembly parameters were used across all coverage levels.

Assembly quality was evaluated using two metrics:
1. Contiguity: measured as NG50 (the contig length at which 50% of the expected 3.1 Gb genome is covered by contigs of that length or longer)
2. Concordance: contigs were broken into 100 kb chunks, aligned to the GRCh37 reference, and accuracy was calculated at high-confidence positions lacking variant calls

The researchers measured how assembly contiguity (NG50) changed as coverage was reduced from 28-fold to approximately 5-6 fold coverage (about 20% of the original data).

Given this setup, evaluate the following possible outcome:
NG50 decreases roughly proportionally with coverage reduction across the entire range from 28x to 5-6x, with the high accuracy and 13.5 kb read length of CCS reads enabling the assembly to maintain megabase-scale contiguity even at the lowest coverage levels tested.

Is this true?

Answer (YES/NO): NO